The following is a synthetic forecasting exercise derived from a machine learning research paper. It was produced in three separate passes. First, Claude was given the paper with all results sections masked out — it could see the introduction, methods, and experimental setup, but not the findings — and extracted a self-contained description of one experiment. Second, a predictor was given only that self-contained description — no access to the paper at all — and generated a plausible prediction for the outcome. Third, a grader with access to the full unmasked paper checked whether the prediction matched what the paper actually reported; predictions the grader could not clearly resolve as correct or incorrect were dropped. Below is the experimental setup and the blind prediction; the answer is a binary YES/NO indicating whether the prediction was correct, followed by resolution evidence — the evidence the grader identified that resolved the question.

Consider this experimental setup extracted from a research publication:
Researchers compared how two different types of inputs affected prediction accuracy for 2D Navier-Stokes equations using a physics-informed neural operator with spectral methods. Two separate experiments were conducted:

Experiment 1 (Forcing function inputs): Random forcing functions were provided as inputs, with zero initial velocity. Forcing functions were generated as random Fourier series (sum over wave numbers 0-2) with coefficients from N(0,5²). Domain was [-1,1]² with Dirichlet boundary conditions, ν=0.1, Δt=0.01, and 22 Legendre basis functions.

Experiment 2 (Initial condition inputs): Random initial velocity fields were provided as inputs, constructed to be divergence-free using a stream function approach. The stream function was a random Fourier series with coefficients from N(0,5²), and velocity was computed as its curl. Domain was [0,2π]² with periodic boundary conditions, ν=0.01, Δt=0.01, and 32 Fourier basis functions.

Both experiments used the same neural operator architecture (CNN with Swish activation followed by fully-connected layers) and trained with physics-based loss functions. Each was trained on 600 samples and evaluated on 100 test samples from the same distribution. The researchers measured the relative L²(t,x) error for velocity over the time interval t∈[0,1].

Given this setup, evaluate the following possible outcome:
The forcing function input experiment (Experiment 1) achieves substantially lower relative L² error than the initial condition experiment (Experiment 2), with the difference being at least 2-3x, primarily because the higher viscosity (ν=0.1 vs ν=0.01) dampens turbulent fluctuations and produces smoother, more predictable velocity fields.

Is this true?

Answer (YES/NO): NO